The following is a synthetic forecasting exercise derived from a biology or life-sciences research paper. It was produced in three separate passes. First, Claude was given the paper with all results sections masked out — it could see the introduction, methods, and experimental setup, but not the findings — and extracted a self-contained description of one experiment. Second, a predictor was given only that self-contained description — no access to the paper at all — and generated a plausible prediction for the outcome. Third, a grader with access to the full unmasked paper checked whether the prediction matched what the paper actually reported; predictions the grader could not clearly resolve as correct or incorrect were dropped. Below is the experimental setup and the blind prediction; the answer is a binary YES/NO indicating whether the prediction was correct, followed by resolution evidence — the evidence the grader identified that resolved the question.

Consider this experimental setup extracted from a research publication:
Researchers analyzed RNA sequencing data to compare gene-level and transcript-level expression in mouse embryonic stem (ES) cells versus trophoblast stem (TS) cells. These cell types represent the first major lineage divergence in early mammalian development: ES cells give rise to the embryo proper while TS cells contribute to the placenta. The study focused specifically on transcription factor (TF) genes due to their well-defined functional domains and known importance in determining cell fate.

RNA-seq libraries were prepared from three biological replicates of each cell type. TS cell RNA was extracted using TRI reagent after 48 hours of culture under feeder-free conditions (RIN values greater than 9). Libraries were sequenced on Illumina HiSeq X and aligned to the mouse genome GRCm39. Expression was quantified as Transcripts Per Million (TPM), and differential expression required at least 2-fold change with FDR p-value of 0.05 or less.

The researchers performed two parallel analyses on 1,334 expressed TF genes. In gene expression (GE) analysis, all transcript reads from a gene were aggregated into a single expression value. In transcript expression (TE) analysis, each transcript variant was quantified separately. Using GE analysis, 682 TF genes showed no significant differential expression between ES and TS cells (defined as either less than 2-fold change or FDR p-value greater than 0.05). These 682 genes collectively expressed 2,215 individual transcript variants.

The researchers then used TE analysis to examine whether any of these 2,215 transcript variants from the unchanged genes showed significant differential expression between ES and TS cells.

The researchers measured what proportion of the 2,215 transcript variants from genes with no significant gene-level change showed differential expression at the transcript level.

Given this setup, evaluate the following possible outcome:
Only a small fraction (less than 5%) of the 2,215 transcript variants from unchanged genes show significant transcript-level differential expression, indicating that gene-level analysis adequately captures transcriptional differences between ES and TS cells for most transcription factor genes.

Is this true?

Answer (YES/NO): NO